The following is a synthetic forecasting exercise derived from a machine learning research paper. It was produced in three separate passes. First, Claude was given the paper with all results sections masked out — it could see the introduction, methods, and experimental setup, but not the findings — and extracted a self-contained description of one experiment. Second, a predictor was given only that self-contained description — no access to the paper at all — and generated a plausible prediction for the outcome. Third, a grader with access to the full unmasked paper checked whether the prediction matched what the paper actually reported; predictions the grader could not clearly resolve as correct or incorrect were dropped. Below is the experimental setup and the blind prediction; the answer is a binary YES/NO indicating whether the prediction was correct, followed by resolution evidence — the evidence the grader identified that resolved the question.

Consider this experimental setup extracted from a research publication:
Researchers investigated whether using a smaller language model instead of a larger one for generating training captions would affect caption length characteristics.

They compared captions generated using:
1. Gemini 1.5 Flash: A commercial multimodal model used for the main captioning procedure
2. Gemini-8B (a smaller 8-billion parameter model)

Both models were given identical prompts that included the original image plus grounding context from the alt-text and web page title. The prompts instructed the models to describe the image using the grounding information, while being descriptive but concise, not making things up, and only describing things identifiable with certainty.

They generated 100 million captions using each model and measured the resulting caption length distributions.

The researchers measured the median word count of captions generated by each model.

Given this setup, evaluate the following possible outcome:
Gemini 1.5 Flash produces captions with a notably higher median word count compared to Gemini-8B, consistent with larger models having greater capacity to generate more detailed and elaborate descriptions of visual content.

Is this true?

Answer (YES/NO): NO